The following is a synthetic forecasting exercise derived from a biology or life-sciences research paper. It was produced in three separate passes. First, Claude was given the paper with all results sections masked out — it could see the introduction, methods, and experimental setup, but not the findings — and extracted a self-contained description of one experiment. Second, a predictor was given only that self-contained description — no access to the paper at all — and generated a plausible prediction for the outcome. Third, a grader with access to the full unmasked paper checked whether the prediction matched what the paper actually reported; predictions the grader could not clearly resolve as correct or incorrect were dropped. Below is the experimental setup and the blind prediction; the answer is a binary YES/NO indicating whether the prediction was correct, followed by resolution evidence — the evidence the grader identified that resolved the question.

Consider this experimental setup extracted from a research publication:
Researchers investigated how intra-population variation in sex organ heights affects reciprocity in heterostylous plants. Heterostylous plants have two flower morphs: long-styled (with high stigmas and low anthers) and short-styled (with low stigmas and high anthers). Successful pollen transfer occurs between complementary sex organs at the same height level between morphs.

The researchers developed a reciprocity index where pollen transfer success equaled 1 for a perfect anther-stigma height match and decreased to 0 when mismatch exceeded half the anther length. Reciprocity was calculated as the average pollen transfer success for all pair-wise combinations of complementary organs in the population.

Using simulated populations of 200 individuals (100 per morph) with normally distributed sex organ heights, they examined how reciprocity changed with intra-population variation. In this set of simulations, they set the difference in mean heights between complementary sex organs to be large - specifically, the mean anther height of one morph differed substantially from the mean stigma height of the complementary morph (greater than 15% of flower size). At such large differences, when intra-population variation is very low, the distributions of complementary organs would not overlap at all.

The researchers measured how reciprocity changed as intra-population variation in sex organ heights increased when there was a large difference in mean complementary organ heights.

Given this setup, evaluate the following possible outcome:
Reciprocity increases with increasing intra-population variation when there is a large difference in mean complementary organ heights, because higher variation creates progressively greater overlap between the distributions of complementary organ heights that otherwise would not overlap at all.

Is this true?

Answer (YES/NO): NO